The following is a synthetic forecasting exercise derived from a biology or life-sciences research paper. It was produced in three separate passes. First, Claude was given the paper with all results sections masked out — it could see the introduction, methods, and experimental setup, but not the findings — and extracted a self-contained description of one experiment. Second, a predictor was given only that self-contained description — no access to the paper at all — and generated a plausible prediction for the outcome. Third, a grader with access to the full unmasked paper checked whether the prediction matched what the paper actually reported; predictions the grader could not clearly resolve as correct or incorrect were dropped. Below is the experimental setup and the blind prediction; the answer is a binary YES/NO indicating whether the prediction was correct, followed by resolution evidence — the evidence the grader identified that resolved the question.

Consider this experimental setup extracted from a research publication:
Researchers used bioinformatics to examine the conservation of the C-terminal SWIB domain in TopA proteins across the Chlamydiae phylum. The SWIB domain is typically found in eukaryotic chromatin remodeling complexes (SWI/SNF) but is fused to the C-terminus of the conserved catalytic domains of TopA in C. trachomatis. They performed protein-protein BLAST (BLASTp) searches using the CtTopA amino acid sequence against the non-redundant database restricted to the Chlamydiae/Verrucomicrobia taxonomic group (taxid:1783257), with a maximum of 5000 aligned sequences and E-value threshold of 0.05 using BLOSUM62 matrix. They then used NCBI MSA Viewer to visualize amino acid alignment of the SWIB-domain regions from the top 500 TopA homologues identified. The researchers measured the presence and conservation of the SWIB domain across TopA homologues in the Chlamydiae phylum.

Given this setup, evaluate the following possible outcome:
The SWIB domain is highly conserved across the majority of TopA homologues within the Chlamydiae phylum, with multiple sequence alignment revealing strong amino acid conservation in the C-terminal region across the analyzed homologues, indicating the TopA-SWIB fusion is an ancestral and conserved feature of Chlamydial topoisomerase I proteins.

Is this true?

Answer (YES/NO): NO